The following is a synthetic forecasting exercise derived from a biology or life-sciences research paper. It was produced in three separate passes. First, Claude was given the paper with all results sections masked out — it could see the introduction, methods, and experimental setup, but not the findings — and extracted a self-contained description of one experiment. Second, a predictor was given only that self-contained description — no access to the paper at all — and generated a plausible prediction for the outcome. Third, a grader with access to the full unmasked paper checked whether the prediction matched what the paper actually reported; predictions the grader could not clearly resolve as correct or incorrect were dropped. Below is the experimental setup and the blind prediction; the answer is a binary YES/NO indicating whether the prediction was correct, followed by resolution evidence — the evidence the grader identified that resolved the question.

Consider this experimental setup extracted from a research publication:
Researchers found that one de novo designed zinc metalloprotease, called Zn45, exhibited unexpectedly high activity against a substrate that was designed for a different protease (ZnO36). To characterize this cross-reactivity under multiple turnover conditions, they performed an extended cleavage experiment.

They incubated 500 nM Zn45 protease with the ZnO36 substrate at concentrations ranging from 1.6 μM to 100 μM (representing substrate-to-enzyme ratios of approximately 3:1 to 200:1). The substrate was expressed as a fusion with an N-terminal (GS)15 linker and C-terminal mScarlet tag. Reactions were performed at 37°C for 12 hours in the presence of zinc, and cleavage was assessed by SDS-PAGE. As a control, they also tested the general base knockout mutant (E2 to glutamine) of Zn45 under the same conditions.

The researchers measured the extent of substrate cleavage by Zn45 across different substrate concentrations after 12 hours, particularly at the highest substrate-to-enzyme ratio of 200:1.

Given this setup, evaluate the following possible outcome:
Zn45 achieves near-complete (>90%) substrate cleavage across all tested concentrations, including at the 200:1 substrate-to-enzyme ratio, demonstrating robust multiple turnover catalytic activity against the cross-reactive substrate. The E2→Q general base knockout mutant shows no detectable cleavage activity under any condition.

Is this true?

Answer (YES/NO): NO